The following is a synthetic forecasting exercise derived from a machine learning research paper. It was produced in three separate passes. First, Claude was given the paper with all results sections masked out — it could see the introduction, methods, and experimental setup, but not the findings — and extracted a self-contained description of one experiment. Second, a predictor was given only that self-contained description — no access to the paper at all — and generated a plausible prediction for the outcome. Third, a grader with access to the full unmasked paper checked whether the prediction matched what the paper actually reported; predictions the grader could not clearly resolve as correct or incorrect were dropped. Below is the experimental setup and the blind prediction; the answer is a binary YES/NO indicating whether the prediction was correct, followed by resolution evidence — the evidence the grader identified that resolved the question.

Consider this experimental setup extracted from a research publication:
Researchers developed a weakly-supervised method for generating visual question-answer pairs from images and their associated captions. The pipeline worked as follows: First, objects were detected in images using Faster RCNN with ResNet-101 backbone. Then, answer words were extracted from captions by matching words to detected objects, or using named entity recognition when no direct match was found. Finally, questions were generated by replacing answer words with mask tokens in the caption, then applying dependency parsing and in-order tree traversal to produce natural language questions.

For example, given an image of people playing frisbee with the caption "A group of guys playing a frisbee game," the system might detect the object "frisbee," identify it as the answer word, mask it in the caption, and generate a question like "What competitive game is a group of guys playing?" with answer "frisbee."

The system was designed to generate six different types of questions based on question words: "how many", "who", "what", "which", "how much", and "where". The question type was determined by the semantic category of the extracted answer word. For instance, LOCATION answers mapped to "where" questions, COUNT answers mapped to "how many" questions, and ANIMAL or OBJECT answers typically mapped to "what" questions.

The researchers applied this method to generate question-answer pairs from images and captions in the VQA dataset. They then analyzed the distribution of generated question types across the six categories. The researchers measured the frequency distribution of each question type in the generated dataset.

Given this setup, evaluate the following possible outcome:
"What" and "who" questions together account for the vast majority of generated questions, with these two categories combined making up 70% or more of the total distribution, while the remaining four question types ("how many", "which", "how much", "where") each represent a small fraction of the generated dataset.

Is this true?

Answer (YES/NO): NO